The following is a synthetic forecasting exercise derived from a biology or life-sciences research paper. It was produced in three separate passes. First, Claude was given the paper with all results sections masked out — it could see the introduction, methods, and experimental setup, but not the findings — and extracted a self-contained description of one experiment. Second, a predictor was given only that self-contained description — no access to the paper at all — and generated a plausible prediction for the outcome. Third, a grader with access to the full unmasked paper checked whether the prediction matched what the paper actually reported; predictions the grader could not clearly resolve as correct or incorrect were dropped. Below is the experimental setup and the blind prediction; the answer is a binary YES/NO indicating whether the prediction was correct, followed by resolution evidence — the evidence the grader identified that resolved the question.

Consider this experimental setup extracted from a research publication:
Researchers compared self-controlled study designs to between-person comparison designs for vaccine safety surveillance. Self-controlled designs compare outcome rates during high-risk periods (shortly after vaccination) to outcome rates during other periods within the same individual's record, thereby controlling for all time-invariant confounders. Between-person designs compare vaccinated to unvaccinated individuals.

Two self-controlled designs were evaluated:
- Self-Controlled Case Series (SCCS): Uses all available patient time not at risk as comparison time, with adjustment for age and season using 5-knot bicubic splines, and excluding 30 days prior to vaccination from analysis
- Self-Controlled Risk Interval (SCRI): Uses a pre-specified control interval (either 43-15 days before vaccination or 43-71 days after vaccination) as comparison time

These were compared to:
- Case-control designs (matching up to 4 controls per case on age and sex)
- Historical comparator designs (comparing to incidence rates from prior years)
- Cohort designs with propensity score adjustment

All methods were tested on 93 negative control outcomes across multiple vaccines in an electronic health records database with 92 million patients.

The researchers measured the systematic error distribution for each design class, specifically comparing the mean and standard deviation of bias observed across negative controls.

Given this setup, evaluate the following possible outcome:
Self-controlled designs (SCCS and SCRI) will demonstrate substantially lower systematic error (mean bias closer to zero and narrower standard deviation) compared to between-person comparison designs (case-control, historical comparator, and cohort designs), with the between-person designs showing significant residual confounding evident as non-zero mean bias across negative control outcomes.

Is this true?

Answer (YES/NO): YES